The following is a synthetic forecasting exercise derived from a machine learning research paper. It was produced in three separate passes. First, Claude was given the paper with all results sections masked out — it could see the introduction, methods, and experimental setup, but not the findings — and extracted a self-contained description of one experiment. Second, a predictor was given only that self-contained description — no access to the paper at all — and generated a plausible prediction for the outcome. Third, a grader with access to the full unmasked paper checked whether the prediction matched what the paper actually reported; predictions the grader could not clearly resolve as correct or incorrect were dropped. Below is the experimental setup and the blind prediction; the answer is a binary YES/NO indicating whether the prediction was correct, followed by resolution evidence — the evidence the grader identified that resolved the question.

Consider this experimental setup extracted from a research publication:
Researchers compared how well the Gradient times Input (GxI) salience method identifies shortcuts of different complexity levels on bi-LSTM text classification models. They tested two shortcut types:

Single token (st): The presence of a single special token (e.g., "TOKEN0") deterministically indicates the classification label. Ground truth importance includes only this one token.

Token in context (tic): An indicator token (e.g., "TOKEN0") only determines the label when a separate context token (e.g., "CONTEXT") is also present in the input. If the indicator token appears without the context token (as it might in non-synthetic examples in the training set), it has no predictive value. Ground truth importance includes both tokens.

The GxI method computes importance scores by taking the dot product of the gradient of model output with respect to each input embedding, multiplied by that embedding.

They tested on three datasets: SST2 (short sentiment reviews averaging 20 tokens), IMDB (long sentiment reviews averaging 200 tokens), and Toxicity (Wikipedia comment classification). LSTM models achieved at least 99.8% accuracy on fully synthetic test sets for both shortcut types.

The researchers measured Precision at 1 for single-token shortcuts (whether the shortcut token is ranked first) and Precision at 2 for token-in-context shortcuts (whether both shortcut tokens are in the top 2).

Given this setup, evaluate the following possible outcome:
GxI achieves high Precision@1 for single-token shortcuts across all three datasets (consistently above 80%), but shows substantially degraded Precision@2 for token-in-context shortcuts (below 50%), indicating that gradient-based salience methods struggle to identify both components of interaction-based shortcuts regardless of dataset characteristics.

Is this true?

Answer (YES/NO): NO